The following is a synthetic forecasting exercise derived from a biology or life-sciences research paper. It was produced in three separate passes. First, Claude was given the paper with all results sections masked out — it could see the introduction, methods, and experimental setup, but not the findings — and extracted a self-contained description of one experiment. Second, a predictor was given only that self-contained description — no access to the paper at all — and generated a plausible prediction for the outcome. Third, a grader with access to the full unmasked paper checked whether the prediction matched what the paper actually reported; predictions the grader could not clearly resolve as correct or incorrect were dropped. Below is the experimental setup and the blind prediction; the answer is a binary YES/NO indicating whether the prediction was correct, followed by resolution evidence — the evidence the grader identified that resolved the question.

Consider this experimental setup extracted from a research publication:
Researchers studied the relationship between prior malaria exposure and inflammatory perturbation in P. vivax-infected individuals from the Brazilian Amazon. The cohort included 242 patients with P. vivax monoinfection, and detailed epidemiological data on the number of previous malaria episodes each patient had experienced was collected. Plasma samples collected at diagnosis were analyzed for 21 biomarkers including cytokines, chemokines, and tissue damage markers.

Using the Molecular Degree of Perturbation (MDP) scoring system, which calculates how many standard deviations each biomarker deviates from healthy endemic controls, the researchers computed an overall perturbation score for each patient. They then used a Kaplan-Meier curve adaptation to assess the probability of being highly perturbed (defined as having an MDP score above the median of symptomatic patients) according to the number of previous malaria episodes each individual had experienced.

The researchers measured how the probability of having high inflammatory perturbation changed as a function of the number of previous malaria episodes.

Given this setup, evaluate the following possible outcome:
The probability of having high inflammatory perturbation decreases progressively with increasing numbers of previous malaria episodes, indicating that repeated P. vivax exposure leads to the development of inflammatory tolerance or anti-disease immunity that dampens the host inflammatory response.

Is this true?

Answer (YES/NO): YES